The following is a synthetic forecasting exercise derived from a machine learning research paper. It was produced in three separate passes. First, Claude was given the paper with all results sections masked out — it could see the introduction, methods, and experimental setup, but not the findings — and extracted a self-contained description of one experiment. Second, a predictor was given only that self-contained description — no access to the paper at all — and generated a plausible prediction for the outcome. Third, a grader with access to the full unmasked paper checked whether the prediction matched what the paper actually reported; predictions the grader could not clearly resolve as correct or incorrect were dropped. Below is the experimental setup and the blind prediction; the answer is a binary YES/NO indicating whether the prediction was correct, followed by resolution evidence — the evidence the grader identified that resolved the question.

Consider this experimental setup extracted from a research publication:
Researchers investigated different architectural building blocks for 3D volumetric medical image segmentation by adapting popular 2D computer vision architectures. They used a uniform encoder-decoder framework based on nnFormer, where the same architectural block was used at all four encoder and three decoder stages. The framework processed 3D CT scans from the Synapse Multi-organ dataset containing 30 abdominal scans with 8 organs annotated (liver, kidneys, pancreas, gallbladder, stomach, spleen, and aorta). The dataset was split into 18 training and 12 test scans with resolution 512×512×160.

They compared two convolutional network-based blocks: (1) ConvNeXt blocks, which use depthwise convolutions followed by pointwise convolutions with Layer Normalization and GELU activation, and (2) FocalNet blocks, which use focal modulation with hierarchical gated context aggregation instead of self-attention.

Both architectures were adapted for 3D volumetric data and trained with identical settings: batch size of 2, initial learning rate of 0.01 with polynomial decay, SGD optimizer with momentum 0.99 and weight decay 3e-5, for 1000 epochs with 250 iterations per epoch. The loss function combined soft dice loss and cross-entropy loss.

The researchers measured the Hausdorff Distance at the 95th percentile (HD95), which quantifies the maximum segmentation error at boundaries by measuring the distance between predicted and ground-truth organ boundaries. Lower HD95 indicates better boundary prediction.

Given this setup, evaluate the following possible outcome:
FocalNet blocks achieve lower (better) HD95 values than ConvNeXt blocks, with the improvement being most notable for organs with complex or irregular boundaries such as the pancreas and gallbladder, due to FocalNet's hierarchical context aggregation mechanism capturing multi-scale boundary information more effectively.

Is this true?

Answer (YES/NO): NO